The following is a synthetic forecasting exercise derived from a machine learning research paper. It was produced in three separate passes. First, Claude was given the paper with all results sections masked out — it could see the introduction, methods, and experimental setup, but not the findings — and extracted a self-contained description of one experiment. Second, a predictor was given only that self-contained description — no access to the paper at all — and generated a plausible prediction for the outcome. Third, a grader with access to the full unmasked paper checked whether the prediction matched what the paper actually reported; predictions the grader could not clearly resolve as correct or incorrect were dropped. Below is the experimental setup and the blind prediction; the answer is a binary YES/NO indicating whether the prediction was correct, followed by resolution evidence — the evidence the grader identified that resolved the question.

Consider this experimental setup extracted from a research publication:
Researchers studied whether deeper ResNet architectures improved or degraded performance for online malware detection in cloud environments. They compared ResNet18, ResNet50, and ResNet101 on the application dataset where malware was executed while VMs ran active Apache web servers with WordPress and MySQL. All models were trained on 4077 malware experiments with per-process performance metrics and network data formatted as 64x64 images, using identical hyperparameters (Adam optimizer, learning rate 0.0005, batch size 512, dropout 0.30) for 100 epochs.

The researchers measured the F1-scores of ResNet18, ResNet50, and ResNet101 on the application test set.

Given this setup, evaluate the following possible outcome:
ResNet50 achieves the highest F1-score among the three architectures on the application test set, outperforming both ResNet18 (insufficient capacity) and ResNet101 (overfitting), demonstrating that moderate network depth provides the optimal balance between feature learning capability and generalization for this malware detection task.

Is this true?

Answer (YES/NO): NO